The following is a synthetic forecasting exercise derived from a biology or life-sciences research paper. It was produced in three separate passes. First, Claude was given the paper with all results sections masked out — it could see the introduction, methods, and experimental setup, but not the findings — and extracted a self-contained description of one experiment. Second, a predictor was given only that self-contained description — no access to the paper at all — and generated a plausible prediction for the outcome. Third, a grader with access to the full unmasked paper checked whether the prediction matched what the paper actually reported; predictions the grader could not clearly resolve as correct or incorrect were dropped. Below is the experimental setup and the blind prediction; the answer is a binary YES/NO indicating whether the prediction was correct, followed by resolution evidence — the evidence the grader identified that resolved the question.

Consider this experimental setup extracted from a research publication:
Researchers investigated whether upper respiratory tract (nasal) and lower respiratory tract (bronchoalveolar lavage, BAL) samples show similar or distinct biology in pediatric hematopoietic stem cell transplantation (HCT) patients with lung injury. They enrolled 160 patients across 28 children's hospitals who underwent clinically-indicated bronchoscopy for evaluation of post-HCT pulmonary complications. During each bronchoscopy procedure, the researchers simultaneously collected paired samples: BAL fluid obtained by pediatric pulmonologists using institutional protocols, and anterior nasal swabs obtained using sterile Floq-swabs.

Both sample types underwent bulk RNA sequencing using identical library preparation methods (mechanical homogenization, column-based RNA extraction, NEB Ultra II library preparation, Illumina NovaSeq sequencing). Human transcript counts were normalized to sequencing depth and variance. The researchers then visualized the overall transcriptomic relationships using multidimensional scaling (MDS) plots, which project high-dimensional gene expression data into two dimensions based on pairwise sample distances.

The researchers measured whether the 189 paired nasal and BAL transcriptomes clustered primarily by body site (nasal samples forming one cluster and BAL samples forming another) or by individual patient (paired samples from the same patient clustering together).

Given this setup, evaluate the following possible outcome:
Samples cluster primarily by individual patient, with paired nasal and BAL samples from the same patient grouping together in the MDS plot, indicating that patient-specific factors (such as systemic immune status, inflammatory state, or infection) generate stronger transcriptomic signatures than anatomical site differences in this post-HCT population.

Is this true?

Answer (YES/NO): NO